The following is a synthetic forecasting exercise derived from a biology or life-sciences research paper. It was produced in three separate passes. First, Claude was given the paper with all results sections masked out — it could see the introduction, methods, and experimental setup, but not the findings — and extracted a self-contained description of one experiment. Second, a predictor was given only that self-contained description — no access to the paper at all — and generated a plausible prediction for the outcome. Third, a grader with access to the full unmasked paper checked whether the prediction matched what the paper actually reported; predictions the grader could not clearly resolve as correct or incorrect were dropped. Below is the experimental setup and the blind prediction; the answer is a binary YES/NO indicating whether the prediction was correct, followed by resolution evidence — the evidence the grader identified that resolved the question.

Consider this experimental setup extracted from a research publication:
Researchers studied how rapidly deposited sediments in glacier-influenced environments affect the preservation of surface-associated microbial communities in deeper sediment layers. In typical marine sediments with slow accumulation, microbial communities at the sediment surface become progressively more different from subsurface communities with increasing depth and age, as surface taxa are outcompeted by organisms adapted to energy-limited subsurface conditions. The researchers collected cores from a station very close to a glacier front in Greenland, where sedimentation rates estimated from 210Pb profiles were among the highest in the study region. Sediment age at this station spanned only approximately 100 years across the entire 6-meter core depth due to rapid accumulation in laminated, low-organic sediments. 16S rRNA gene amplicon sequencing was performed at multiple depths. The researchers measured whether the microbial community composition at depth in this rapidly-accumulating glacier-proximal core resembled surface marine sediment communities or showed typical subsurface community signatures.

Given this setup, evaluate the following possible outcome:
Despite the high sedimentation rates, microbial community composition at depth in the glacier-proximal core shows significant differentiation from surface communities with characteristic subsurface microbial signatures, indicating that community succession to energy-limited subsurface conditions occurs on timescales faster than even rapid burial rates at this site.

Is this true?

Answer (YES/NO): NO